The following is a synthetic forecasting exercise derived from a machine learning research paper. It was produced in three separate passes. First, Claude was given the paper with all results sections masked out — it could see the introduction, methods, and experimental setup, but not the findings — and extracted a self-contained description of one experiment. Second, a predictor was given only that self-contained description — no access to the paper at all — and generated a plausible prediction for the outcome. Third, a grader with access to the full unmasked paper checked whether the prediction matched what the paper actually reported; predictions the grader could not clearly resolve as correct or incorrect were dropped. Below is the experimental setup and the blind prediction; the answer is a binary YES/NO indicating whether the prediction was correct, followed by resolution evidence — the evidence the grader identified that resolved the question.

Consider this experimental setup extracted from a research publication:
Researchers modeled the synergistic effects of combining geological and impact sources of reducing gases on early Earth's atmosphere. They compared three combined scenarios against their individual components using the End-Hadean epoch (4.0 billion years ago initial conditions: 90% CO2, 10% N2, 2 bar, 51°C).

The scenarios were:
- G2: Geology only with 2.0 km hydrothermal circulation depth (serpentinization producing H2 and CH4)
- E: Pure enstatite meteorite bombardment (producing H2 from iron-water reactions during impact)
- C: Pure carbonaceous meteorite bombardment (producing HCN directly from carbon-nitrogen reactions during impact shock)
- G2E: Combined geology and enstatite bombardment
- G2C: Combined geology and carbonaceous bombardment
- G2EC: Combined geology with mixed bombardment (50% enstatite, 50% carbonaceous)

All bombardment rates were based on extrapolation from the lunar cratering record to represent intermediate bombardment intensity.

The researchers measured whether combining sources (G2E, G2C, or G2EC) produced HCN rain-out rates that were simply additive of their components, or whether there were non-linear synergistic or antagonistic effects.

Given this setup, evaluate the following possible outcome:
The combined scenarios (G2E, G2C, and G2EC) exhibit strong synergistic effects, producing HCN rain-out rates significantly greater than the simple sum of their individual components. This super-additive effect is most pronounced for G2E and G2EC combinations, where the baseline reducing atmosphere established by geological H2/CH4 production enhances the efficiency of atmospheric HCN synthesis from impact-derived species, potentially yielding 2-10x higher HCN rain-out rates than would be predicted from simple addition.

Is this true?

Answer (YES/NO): NO